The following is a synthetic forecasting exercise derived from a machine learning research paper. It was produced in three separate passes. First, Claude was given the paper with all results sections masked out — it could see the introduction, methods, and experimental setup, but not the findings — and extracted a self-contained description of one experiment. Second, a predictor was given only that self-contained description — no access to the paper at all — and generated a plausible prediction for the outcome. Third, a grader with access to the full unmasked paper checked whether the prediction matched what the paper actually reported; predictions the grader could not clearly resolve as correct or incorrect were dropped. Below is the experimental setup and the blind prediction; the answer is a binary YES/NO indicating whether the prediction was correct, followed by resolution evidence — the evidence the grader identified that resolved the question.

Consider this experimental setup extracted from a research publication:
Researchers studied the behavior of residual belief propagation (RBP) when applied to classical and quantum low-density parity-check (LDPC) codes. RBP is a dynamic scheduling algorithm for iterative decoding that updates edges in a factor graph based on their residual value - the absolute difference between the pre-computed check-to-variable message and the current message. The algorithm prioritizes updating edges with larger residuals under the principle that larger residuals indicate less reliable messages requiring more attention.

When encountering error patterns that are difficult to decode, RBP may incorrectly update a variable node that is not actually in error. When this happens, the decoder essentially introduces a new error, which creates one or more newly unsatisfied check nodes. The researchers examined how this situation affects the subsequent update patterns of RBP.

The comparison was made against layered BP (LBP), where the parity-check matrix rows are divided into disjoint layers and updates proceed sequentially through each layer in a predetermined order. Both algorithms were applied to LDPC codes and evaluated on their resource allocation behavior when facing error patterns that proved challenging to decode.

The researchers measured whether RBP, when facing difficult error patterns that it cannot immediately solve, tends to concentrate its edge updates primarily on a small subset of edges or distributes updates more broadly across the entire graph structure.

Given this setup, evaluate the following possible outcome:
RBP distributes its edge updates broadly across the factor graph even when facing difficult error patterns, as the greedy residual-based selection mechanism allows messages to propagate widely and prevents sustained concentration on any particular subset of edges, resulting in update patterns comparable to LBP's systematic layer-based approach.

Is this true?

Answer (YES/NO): NO